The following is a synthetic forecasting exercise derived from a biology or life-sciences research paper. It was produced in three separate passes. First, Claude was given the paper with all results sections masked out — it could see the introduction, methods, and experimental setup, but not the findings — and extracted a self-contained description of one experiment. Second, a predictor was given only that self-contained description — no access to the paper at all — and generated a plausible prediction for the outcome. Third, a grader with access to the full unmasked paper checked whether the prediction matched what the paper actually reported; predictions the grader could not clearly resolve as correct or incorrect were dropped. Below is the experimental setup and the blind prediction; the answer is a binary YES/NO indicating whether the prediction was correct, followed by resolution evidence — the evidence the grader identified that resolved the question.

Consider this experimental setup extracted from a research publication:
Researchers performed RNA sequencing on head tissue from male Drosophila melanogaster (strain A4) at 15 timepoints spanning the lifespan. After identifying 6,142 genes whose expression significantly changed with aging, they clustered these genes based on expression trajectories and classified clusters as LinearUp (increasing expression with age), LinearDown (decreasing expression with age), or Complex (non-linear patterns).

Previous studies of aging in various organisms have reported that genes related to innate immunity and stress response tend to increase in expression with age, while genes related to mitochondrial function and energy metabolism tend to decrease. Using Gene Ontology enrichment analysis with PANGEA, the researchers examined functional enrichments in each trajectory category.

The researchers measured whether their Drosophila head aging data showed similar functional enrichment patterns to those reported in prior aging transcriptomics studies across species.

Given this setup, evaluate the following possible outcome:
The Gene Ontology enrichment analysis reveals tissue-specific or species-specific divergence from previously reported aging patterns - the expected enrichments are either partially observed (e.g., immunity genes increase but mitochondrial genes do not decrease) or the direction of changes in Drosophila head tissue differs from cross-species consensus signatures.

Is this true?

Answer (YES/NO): NO